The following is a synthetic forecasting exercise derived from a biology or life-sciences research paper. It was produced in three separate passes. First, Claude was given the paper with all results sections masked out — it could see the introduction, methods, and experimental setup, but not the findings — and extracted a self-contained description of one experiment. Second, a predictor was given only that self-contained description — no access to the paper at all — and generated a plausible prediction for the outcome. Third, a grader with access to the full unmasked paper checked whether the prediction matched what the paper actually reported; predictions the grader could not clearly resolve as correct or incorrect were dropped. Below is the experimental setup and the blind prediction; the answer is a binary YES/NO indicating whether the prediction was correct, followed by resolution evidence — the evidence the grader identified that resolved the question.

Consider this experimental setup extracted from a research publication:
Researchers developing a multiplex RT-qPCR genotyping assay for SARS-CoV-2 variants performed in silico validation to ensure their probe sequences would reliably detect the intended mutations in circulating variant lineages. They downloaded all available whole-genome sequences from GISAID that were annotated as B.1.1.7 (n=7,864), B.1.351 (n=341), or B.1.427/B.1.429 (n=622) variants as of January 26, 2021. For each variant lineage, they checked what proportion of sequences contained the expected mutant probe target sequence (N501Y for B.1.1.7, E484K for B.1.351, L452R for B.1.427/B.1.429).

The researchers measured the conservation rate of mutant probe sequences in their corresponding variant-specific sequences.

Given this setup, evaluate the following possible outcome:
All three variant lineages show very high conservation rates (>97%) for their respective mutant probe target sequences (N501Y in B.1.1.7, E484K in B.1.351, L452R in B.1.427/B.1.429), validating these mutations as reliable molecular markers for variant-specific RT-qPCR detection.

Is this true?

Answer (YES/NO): YES